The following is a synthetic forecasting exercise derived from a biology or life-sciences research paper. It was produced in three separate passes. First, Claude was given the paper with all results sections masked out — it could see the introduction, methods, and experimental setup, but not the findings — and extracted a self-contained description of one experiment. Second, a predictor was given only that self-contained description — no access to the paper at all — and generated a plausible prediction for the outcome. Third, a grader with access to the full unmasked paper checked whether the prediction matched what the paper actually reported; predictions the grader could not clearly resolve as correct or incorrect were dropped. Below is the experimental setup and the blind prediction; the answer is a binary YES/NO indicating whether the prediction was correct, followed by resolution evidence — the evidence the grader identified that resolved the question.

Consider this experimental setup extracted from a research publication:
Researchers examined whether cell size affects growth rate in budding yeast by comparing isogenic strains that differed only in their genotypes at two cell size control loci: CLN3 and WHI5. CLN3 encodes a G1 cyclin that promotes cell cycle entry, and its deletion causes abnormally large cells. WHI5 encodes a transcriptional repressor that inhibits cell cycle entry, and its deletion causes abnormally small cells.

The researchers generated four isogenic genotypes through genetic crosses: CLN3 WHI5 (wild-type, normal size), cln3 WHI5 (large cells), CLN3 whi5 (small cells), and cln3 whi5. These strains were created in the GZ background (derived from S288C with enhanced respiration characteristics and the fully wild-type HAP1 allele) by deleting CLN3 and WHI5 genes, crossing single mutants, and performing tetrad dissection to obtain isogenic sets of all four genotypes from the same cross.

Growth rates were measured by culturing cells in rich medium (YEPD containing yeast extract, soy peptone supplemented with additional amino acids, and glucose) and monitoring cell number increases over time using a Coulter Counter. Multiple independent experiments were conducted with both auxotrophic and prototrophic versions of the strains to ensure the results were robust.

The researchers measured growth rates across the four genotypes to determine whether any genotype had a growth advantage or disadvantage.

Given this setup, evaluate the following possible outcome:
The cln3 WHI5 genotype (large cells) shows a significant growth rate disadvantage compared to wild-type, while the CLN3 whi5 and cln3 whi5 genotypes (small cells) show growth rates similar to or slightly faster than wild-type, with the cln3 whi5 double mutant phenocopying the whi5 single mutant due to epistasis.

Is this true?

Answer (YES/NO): NO